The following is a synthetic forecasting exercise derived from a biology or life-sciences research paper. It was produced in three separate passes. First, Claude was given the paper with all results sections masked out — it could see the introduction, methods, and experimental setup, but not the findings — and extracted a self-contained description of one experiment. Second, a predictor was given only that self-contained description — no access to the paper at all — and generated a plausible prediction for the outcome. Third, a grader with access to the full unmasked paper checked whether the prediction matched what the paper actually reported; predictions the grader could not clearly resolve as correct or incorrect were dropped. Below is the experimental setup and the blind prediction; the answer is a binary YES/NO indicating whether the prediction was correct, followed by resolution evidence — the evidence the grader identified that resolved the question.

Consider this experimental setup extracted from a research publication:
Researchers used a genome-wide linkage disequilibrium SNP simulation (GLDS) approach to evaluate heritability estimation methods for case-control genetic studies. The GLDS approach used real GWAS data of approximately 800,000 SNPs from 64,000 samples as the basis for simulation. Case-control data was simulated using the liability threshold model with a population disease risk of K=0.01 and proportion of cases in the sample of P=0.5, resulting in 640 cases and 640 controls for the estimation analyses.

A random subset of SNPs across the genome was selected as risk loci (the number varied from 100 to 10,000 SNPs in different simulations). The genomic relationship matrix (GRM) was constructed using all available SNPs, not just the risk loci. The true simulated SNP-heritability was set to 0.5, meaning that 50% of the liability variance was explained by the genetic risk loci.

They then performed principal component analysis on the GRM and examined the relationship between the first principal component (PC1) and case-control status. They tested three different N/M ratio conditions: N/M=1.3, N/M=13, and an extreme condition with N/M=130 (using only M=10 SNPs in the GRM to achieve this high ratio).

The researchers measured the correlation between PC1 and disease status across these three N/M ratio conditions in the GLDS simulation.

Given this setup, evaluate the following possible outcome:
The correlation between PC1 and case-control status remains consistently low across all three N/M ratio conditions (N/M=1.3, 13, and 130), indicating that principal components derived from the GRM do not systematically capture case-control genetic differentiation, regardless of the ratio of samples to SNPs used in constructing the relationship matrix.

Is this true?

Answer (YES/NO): YES